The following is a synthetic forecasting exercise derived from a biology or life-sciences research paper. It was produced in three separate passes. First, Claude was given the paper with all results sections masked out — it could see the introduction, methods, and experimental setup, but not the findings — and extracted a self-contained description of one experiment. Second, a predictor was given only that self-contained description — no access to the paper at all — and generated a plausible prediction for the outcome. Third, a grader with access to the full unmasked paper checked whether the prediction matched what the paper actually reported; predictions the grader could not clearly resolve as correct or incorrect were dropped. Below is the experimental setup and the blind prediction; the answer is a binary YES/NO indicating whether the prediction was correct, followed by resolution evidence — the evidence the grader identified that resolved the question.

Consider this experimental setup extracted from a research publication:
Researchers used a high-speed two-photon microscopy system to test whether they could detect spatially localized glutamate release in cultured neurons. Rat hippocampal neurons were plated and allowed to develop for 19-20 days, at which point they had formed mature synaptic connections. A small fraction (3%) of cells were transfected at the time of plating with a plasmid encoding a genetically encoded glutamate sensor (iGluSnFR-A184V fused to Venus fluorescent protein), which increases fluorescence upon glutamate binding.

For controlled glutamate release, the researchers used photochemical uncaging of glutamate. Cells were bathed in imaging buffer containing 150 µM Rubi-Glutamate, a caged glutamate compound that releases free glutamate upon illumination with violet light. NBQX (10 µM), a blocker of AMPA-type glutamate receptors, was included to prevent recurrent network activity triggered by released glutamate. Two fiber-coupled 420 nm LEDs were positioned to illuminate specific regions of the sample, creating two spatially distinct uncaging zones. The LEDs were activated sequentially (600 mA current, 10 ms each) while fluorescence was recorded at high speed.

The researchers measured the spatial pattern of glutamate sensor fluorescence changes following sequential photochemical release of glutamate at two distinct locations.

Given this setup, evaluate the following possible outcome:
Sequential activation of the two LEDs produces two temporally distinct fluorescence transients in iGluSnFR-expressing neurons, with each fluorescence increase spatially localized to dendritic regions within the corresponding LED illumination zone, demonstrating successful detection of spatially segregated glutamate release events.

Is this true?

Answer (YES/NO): YES